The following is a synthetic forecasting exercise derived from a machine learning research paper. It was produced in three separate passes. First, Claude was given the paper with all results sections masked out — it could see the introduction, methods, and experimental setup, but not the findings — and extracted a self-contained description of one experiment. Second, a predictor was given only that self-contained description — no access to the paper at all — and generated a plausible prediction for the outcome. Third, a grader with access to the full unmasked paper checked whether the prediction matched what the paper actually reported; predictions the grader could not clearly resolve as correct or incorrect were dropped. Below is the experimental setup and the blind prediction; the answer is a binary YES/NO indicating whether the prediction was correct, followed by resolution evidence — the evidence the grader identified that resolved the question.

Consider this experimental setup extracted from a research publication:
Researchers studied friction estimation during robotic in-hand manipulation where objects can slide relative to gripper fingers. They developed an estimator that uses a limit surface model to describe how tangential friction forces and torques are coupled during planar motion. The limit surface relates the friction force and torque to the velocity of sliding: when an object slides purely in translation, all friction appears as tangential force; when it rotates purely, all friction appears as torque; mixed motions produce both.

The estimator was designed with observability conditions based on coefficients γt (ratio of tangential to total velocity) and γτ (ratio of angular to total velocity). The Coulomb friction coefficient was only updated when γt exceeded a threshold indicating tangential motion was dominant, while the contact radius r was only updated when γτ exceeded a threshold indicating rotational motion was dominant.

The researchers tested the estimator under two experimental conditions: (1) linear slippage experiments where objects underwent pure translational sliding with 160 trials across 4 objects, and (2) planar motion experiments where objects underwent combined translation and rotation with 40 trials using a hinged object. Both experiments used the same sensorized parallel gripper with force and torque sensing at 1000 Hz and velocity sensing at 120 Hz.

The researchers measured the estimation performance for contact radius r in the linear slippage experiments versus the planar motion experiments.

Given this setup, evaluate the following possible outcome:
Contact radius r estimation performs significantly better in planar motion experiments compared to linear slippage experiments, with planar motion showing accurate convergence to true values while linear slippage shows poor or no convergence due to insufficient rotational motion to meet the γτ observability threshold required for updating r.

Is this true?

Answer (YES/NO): NO